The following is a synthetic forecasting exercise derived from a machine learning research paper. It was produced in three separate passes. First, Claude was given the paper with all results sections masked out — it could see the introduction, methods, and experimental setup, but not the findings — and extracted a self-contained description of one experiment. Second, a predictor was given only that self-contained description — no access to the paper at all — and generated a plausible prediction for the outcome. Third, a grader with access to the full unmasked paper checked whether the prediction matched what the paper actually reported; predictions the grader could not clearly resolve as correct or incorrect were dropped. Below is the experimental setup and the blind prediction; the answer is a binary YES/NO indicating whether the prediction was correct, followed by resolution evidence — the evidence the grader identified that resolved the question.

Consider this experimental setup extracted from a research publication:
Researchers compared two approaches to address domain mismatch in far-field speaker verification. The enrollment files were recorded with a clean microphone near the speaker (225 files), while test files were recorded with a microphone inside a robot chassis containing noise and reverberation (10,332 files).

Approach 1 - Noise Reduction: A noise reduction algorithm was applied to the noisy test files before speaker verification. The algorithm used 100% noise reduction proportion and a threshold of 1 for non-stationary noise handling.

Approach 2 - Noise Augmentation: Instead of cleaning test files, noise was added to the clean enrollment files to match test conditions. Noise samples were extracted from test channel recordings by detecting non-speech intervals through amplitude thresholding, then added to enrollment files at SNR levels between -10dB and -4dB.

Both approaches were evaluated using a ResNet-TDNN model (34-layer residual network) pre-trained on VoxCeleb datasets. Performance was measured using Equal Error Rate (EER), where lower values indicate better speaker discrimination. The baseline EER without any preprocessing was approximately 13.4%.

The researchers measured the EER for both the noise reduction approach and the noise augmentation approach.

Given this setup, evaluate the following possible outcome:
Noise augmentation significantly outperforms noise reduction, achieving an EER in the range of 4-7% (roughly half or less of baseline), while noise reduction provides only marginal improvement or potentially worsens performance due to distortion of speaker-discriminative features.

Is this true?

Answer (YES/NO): NO